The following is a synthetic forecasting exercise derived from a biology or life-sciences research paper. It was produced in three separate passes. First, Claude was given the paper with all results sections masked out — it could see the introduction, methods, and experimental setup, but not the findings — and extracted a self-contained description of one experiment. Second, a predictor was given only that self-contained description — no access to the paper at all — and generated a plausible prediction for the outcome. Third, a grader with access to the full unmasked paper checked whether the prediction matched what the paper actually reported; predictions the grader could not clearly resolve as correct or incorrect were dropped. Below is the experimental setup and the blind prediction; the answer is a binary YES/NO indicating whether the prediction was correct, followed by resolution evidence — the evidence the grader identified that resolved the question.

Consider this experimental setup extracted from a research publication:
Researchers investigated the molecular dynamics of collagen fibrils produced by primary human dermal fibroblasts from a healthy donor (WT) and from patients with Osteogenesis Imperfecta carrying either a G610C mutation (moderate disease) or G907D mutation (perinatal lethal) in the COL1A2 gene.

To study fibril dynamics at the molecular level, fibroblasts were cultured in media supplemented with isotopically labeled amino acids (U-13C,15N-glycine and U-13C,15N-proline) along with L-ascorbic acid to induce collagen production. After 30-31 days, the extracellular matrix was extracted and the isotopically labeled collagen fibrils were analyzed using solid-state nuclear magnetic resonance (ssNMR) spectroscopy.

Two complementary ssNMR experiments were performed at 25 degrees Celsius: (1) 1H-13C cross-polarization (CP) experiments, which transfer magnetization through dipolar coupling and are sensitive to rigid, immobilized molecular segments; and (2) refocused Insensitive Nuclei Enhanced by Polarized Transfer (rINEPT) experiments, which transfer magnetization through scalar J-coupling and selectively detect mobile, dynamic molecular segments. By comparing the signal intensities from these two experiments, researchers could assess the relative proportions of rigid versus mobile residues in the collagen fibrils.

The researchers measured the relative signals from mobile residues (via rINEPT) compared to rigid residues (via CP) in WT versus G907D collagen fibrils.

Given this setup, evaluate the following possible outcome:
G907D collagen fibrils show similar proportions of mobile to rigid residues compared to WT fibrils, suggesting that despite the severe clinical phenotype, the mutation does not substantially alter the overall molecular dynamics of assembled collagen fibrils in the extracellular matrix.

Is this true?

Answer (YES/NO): NO